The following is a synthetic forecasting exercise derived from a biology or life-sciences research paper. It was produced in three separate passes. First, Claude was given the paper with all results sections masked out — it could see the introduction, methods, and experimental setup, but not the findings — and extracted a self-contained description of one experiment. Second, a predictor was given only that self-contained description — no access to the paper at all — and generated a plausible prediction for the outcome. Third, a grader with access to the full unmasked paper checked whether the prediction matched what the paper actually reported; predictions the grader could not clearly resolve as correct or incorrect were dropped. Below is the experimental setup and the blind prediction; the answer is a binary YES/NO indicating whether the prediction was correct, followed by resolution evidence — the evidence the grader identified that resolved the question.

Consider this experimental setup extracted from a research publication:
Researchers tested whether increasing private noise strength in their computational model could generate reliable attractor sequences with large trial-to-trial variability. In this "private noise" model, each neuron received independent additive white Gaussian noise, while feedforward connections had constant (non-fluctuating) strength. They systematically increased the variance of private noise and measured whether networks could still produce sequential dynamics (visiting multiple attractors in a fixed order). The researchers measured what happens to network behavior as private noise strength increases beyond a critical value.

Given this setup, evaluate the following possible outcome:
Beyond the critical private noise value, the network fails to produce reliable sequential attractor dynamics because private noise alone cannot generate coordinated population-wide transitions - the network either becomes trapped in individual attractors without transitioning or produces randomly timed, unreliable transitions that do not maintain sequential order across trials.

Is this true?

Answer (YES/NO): NO